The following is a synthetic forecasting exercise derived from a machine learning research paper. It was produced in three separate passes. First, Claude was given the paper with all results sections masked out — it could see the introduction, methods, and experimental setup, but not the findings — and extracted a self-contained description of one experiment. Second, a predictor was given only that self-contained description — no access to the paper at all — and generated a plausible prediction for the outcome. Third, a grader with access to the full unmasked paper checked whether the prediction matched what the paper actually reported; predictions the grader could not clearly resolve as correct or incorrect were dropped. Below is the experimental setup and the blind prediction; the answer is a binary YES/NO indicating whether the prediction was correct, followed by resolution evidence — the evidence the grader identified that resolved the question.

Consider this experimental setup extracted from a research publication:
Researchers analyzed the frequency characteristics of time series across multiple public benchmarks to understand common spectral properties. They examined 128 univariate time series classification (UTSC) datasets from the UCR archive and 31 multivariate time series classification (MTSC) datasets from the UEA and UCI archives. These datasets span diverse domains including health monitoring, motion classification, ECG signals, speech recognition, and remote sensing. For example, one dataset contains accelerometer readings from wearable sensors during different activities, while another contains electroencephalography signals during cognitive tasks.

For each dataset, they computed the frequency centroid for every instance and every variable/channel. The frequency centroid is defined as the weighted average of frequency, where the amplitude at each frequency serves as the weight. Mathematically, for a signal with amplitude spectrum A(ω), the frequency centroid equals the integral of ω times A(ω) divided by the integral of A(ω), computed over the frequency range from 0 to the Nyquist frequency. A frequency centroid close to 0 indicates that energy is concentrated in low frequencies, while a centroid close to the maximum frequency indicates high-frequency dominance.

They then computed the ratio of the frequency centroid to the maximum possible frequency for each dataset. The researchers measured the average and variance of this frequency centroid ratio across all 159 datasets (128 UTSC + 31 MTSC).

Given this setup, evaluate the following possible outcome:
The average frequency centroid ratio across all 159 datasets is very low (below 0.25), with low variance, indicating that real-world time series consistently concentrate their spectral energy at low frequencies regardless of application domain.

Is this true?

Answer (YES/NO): NO